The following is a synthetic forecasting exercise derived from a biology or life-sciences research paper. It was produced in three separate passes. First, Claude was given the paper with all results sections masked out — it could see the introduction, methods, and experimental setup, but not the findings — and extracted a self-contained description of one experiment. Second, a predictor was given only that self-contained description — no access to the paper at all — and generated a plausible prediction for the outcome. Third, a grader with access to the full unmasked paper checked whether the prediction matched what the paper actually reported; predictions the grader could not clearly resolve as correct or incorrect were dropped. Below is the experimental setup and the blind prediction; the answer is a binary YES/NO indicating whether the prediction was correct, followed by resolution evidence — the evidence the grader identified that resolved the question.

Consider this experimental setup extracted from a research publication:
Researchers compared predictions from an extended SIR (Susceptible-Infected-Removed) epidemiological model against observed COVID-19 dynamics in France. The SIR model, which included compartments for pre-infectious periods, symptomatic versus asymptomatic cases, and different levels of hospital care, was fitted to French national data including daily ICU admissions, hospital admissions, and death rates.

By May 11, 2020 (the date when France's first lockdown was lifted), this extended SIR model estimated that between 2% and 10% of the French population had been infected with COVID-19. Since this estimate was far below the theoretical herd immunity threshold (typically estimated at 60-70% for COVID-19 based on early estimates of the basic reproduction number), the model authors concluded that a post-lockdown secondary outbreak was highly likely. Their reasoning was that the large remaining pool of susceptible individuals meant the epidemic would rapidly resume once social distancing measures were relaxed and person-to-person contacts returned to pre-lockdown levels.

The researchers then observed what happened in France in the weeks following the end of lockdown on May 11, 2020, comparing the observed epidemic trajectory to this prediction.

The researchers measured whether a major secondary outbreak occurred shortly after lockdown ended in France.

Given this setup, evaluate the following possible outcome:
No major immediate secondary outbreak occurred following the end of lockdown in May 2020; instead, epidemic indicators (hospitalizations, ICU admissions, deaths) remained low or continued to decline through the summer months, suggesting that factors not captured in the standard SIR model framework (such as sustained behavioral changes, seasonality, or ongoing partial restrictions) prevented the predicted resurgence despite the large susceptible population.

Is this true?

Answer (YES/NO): YES